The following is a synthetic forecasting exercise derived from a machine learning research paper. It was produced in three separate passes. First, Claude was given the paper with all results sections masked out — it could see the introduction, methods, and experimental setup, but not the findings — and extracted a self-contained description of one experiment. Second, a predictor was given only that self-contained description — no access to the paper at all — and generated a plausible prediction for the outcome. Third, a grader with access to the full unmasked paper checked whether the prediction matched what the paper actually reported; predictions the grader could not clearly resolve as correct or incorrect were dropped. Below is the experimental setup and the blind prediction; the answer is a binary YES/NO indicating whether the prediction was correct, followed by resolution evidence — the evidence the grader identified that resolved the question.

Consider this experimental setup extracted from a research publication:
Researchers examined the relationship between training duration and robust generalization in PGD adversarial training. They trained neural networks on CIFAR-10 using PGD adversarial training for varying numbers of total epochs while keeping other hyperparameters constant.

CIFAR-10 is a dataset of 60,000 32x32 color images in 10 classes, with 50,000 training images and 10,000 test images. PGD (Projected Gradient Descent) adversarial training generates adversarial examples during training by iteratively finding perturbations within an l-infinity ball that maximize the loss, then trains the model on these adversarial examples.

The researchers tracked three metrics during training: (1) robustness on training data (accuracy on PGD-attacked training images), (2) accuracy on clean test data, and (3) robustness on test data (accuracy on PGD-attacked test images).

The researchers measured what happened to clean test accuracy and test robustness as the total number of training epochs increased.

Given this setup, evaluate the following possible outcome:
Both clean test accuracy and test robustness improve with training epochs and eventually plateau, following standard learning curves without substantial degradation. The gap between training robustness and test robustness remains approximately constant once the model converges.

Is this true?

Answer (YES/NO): NO